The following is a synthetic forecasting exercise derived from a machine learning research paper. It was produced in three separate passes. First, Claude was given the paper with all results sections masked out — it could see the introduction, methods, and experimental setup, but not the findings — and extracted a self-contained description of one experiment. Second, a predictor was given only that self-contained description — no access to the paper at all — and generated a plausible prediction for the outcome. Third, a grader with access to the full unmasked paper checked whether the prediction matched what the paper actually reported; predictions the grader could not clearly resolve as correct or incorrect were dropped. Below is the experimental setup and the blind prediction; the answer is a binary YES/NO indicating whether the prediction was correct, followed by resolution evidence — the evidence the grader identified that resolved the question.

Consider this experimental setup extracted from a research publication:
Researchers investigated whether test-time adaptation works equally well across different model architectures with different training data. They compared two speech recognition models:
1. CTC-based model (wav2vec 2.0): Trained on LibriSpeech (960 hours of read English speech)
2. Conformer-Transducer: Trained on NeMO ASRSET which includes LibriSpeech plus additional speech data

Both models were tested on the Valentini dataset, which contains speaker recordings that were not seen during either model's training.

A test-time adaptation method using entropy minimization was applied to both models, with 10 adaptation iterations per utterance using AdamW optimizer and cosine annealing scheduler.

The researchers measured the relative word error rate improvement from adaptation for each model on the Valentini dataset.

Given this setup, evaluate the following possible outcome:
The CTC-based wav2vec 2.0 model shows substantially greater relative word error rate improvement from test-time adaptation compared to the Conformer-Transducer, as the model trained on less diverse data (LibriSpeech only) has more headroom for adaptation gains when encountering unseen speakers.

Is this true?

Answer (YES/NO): YES